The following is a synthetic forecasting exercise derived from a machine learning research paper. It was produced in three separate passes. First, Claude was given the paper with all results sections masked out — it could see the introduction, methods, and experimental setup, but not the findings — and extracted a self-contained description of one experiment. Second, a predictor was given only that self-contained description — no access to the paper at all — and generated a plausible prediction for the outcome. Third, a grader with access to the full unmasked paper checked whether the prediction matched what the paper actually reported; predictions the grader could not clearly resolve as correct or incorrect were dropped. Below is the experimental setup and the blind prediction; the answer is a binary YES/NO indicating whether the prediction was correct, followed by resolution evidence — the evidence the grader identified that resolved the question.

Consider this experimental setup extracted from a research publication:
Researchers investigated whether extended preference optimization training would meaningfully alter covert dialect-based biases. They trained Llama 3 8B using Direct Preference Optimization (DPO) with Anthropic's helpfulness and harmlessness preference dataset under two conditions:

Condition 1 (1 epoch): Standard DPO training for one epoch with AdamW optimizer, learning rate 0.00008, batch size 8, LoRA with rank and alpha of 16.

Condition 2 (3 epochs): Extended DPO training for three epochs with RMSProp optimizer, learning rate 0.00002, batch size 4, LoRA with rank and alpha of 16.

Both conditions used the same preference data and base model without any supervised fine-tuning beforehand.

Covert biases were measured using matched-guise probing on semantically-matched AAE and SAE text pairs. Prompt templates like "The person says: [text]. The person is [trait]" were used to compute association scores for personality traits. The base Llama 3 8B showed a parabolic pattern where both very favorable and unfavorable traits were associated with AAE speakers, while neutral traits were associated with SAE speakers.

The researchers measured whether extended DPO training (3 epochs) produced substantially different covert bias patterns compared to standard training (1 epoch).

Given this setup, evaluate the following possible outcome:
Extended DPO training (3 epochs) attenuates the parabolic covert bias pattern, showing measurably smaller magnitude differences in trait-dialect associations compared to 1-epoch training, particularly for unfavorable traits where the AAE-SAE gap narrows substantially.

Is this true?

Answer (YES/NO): NO